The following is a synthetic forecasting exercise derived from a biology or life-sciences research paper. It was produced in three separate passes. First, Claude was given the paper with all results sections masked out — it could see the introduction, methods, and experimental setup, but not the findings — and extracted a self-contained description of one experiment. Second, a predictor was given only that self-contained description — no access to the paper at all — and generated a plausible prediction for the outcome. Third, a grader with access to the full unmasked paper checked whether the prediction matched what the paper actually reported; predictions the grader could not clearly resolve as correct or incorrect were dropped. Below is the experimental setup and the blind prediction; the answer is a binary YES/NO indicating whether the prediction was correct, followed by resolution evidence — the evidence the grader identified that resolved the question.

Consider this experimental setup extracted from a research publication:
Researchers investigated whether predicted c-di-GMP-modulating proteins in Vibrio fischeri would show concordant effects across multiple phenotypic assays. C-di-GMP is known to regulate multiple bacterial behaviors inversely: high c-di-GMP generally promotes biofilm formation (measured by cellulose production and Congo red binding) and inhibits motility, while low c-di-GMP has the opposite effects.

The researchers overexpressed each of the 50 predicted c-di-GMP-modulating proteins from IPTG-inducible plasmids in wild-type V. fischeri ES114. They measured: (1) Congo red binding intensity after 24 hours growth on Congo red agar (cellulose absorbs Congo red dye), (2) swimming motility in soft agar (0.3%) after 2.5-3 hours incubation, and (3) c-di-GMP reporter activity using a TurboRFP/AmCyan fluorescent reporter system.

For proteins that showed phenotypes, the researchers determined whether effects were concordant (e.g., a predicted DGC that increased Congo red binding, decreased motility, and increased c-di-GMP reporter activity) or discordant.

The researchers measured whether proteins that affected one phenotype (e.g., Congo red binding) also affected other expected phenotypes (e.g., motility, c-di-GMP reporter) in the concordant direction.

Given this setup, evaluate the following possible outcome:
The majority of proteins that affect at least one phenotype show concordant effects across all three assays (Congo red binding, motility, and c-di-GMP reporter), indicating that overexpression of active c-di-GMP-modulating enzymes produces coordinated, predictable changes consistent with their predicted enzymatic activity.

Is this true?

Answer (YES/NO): NO